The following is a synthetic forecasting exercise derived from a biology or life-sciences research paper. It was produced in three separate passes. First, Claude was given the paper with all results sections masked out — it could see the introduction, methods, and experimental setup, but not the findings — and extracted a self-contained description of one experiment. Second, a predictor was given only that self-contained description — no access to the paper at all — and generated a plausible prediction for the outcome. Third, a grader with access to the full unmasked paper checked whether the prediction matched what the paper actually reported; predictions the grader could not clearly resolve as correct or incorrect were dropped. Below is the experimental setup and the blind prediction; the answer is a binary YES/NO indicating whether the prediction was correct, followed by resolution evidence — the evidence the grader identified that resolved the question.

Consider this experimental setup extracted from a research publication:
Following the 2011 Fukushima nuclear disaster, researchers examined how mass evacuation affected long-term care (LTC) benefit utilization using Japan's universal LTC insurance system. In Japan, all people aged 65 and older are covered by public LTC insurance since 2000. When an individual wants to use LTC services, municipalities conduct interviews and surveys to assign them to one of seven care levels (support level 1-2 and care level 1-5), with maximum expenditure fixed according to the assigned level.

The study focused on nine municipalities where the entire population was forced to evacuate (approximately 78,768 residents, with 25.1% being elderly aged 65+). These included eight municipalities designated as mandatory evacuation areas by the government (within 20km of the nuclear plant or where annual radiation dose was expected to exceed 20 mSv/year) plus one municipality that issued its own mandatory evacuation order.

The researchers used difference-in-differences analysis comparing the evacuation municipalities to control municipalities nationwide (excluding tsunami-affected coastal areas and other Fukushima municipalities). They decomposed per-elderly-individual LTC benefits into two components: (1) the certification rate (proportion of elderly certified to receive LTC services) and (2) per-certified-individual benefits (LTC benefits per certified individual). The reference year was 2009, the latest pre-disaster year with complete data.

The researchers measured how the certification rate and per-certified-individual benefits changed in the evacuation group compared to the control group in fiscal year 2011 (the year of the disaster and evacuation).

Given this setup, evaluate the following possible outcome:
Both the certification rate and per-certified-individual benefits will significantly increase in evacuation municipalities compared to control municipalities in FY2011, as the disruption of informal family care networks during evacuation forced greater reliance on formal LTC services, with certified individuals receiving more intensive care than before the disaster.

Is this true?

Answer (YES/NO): NO